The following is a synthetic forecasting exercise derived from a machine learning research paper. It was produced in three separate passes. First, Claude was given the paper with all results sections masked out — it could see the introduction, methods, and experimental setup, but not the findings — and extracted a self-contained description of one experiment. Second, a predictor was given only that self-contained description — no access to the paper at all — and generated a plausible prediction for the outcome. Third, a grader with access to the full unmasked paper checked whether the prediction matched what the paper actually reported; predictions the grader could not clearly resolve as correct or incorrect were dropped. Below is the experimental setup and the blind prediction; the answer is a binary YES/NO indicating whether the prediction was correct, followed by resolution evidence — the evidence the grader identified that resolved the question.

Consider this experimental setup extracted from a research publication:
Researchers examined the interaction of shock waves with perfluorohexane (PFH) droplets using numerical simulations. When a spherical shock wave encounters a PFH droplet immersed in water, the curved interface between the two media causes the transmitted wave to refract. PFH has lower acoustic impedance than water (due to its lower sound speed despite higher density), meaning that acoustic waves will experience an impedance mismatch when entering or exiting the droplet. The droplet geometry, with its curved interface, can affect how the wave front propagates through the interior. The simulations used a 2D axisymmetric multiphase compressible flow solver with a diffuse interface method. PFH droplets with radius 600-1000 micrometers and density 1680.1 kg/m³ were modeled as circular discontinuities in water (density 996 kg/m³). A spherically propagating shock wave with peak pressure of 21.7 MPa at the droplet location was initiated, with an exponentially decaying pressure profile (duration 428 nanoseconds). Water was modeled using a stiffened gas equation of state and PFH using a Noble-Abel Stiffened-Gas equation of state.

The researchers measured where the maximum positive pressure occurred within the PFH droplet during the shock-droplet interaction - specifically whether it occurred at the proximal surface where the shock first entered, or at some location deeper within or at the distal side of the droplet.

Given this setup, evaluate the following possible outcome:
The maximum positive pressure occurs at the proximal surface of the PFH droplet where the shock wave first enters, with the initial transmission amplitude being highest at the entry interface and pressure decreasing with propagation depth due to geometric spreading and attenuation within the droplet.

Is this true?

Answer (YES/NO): NO